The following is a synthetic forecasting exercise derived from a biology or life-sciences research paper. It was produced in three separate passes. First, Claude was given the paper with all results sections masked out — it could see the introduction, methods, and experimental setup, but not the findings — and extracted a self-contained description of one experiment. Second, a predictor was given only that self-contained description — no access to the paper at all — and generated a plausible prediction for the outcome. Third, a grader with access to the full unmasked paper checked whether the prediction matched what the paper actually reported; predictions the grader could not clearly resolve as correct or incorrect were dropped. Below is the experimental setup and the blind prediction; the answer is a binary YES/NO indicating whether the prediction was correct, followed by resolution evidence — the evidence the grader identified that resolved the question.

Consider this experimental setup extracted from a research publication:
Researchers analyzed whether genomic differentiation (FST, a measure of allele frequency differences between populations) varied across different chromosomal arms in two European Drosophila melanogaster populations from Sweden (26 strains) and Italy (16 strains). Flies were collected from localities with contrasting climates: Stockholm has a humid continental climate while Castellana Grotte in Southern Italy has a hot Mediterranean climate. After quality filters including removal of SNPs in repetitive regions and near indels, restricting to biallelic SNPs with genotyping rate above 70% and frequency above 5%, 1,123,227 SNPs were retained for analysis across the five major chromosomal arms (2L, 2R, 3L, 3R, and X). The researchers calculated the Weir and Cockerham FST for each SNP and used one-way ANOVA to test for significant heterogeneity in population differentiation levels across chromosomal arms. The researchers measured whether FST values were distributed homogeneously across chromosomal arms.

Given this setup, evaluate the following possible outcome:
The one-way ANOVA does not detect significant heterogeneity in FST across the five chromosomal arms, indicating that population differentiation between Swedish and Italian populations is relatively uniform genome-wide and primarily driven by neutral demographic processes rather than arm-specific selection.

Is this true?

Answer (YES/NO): NO